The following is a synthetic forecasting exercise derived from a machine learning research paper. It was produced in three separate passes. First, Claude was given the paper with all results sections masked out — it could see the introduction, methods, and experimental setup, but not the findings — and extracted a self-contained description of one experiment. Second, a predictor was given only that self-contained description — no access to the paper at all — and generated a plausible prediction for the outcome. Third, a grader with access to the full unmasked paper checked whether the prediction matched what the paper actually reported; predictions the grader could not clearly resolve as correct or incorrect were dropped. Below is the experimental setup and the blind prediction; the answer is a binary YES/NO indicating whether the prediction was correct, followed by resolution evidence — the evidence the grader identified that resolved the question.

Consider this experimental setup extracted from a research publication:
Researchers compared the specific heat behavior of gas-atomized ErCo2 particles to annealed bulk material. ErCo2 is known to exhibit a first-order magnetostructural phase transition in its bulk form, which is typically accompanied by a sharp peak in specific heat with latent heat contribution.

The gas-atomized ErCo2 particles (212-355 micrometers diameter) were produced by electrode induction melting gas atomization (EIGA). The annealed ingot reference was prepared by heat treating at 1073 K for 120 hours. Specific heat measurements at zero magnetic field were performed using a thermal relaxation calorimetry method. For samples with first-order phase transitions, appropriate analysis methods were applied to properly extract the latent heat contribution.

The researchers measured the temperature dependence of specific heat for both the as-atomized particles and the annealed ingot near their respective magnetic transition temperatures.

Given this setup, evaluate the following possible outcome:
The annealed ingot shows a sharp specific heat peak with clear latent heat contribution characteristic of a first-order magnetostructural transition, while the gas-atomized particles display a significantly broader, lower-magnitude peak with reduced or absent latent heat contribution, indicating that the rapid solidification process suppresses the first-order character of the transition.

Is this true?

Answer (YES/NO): YES